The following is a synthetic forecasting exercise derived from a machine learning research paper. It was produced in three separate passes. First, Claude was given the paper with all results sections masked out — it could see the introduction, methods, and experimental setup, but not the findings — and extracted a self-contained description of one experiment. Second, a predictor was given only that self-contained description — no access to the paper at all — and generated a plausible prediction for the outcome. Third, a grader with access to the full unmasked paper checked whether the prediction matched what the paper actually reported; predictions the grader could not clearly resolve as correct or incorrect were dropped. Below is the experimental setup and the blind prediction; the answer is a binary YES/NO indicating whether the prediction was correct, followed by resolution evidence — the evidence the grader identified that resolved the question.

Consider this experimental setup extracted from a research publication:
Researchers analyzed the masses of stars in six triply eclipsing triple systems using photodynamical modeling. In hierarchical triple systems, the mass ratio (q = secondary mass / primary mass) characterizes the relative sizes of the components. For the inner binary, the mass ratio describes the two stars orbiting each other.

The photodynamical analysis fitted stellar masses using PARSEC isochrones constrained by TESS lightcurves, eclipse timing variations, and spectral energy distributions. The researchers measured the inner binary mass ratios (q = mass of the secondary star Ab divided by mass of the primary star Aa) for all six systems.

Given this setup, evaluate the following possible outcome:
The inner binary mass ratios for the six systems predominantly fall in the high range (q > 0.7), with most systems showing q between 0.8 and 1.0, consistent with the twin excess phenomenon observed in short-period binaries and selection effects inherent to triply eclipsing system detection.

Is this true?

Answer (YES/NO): NO